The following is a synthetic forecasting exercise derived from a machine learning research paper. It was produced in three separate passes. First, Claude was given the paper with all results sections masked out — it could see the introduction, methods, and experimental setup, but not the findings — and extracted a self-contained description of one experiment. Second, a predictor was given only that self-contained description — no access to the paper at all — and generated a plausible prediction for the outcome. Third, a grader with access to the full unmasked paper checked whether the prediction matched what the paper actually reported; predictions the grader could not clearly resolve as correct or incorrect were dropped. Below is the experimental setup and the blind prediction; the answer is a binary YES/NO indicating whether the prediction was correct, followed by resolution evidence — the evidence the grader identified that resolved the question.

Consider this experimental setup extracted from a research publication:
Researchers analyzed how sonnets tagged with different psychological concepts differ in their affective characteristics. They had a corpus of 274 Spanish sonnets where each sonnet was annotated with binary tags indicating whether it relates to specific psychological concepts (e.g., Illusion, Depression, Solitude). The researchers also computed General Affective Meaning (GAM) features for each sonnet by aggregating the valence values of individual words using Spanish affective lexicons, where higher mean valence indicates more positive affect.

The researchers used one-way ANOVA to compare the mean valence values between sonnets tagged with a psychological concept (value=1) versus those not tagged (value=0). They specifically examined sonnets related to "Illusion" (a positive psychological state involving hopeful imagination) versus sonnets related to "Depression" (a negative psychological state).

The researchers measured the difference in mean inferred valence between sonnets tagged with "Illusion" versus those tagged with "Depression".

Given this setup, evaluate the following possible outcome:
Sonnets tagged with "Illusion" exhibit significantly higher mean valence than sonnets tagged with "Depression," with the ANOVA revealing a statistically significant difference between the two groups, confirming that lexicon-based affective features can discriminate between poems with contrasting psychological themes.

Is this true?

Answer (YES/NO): YES